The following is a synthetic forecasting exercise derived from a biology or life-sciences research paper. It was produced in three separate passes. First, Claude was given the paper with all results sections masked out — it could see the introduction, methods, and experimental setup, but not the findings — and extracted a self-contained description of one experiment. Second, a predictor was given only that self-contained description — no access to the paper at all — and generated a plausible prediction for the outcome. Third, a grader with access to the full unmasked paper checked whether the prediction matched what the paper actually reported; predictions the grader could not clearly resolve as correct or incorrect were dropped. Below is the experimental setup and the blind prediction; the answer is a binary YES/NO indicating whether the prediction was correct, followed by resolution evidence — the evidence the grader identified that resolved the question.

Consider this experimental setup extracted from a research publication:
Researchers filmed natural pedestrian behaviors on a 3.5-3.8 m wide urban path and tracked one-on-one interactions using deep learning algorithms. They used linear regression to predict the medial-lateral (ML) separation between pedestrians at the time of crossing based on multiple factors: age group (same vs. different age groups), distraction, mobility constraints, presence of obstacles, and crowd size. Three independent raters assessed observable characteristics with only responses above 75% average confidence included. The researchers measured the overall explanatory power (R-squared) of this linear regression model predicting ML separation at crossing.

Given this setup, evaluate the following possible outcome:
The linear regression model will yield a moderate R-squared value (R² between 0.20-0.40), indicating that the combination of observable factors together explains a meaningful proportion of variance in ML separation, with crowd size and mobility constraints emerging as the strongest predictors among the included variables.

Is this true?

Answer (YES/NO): NO